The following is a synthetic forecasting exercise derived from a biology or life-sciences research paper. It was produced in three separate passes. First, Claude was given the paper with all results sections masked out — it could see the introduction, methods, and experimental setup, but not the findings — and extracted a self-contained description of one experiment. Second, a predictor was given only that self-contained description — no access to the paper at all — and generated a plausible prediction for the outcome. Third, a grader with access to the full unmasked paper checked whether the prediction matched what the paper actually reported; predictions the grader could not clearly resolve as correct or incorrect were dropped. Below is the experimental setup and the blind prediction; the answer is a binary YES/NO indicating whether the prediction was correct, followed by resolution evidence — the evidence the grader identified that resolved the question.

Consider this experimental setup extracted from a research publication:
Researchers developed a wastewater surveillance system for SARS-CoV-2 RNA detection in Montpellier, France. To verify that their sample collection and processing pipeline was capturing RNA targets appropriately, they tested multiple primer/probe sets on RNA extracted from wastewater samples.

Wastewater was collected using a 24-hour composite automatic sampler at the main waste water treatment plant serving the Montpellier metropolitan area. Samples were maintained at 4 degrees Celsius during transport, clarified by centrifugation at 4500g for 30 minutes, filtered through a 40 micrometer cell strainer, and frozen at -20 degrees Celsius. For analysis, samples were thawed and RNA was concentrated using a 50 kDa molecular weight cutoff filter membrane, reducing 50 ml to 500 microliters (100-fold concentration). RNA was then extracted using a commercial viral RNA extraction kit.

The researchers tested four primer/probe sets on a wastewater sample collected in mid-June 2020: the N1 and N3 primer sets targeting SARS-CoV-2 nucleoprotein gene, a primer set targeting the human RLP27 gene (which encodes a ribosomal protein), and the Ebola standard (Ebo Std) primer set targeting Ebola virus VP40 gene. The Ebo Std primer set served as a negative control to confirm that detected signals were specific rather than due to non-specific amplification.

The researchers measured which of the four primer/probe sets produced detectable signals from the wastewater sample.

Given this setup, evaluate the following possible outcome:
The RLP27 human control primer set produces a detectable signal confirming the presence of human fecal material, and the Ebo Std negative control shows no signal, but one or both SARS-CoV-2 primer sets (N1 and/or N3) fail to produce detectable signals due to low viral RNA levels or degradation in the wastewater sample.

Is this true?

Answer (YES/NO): NO